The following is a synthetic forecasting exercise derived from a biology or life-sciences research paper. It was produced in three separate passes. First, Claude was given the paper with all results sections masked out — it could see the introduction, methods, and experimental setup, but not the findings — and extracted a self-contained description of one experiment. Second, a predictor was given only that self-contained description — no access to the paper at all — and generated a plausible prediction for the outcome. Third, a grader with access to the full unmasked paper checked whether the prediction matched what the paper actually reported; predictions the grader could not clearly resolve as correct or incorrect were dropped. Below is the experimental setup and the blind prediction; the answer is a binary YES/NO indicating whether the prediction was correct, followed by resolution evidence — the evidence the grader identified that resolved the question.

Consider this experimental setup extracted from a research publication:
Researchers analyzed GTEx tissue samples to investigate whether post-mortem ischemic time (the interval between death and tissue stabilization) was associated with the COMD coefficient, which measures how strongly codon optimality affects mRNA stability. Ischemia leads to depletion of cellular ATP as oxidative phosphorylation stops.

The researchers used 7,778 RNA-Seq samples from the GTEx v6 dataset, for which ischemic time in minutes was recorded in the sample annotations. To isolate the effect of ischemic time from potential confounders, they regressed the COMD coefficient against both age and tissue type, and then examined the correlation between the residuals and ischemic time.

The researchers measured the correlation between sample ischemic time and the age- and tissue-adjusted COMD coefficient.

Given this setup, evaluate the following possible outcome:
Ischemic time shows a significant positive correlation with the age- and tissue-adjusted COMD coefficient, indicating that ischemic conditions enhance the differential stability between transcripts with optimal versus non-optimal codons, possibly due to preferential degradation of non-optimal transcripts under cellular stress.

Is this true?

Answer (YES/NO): YES